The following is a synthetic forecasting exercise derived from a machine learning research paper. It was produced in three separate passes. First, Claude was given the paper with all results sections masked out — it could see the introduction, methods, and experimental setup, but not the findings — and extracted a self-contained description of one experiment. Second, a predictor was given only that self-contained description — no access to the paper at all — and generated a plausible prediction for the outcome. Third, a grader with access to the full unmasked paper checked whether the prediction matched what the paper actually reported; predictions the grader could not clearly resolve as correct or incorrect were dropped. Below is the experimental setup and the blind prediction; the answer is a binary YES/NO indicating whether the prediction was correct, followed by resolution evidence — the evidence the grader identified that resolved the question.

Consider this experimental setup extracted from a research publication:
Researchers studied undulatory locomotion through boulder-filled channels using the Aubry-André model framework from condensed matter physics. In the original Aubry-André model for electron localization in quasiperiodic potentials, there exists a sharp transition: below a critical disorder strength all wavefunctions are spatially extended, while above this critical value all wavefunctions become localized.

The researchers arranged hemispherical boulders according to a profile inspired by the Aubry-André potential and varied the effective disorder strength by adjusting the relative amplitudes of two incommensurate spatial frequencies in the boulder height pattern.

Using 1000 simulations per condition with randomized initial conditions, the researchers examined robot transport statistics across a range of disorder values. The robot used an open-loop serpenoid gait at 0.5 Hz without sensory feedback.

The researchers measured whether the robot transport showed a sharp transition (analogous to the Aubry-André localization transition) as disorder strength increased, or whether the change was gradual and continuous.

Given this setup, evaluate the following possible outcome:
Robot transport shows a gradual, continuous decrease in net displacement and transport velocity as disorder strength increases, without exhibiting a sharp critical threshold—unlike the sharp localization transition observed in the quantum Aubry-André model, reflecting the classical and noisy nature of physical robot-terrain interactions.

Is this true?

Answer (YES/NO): NO